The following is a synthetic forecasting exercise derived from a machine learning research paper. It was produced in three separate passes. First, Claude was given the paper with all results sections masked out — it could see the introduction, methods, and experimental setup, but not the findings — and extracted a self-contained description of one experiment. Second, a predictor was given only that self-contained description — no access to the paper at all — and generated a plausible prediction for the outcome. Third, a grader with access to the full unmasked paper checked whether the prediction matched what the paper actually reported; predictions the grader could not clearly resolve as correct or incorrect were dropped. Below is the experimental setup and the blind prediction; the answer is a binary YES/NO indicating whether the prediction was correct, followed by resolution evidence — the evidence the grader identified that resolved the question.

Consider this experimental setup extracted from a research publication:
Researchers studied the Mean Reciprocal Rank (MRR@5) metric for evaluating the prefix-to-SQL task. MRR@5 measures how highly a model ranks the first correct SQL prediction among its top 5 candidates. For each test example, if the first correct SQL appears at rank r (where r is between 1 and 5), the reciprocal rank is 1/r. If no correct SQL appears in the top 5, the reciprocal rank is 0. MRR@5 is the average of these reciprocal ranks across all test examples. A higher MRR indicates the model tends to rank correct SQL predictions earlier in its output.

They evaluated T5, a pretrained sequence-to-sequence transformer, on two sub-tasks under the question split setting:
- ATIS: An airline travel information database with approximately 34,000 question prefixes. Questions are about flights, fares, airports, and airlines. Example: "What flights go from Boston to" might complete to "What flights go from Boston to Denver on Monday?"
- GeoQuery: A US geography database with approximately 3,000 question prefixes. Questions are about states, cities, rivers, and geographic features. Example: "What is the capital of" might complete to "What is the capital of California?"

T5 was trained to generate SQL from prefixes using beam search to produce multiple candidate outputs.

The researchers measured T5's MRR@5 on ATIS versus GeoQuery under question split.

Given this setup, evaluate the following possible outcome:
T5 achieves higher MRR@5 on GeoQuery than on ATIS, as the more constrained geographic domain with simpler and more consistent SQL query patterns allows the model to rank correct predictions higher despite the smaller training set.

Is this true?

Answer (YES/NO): YES